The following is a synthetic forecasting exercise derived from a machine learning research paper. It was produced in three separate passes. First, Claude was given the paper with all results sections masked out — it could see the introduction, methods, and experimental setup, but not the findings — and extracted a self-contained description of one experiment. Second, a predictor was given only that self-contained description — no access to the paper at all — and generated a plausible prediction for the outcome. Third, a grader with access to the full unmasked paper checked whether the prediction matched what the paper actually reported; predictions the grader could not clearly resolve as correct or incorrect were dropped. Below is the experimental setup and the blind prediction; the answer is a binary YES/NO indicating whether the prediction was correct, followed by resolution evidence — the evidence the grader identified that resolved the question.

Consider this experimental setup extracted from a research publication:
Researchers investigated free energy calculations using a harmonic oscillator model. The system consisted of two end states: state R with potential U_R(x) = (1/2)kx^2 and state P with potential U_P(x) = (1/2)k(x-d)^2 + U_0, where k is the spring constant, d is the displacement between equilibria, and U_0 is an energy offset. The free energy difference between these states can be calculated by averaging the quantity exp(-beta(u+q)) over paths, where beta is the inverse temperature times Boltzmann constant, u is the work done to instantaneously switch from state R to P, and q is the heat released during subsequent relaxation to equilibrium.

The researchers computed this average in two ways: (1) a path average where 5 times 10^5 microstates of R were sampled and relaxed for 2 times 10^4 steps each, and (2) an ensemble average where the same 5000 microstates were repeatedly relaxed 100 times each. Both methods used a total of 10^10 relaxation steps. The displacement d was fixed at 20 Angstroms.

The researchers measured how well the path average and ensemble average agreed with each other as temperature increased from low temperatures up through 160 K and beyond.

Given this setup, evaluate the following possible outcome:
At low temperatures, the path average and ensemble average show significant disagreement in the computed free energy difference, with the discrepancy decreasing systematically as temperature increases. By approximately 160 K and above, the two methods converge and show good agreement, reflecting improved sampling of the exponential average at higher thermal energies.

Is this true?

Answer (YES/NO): NO